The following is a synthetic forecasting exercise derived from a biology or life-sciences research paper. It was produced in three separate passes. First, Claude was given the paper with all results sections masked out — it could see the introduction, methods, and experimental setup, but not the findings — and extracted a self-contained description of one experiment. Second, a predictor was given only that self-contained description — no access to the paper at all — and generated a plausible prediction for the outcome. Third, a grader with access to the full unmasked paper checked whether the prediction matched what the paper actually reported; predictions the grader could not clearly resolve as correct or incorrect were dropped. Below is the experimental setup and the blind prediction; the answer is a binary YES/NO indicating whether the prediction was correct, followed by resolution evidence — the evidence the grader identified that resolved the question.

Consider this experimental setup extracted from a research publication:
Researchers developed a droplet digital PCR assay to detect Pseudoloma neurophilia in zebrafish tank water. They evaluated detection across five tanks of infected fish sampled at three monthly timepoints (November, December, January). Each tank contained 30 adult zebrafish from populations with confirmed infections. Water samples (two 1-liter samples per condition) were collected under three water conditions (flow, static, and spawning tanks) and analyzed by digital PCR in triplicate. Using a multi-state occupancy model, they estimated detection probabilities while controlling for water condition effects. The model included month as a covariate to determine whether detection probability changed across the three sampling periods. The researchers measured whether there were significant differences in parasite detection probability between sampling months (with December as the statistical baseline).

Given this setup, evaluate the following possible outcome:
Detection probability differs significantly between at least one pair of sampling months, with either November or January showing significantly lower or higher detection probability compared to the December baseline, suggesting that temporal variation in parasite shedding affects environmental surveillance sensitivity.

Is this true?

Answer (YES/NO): YES